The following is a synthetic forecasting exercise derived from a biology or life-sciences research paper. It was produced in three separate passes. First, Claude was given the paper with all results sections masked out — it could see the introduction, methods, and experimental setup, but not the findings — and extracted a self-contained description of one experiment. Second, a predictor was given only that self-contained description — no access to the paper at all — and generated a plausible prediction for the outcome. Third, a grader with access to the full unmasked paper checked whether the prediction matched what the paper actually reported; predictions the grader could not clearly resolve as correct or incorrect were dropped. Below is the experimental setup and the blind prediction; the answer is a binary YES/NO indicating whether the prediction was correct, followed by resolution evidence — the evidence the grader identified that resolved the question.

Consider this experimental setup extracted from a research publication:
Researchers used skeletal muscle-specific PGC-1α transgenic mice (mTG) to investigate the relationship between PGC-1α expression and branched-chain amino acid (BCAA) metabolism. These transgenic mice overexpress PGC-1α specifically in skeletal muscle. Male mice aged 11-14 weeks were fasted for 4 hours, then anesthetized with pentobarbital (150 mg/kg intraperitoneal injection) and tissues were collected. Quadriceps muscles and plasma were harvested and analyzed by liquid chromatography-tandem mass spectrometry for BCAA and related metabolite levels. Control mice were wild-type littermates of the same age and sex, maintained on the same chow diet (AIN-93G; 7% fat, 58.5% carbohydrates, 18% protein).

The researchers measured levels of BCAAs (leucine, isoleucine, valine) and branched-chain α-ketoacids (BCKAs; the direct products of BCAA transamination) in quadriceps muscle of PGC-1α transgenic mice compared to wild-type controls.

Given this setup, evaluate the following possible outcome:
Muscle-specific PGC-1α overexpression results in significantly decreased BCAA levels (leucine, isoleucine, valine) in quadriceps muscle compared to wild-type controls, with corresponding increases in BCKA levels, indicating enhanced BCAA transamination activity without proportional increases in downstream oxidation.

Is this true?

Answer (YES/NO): NO